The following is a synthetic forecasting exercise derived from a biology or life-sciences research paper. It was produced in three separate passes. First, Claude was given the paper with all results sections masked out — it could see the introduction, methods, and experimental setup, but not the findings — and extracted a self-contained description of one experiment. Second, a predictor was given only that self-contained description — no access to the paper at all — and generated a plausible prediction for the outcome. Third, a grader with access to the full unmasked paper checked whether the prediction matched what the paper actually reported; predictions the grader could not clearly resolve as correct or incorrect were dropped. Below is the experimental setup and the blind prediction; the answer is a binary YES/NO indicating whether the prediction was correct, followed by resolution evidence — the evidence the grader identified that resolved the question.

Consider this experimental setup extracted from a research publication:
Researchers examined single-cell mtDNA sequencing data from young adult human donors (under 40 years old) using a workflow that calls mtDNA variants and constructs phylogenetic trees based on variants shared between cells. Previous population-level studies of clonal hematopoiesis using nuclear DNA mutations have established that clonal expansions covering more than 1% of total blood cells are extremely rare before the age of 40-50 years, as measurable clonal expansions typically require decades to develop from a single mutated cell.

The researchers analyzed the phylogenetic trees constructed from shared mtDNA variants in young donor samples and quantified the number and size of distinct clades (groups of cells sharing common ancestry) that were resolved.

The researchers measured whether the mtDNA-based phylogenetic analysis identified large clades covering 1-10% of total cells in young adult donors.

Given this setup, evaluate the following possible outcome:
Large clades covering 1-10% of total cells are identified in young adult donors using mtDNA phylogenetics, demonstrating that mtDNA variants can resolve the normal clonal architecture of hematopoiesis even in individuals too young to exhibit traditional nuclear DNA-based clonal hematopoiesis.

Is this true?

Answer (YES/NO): NO